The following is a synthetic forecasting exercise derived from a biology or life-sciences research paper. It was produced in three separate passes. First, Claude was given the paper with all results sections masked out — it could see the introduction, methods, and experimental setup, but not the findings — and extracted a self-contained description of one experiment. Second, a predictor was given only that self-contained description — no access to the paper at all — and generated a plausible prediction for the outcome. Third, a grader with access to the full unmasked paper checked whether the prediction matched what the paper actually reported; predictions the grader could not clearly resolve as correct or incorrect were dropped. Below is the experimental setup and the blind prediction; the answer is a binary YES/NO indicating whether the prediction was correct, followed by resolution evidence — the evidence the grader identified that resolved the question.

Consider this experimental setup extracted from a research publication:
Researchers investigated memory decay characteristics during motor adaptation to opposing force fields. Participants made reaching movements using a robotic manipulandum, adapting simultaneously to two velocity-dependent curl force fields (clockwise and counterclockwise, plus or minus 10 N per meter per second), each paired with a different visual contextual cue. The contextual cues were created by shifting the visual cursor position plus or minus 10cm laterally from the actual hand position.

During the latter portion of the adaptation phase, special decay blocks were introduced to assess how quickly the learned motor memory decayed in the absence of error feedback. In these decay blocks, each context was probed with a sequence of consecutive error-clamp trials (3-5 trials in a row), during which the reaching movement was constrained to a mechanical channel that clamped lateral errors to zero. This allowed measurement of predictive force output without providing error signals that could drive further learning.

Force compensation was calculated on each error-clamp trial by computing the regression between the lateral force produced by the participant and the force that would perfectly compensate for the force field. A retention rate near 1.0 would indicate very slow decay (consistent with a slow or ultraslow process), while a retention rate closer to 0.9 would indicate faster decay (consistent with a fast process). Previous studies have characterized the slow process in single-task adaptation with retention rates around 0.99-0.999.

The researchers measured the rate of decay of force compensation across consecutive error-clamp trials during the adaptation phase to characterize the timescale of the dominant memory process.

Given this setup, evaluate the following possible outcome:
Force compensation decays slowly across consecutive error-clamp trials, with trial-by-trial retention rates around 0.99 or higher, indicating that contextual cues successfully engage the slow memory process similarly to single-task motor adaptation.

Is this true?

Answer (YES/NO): NO